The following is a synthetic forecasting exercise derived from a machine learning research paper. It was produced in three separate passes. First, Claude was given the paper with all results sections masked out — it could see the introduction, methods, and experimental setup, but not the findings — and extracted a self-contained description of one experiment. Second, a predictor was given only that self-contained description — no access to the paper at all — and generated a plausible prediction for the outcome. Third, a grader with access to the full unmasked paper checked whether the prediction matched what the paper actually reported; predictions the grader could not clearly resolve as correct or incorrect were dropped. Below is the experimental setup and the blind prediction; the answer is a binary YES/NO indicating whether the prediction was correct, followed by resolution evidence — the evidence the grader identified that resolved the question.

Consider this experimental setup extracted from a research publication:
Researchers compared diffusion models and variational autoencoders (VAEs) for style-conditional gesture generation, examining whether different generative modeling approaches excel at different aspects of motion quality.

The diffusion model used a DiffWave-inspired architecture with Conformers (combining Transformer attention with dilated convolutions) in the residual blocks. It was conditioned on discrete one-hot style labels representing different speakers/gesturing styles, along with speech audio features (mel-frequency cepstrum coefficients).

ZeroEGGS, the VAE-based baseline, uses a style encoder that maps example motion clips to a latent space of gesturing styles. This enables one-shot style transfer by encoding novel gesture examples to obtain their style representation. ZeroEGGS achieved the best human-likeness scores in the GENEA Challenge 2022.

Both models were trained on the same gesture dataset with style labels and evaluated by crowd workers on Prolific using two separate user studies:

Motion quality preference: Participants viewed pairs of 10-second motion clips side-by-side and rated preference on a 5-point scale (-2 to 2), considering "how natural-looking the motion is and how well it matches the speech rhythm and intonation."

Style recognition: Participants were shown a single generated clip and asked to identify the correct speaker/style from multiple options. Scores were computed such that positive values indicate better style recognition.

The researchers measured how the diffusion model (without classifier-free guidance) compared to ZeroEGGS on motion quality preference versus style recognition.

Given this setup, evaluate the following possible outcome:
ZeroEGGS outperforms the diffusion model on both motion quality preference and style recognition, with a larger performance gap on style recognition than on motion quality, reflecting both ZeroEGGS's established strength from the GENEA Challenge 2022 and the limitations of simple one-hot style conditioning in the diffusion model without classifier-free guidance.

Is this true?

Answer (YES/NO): NO